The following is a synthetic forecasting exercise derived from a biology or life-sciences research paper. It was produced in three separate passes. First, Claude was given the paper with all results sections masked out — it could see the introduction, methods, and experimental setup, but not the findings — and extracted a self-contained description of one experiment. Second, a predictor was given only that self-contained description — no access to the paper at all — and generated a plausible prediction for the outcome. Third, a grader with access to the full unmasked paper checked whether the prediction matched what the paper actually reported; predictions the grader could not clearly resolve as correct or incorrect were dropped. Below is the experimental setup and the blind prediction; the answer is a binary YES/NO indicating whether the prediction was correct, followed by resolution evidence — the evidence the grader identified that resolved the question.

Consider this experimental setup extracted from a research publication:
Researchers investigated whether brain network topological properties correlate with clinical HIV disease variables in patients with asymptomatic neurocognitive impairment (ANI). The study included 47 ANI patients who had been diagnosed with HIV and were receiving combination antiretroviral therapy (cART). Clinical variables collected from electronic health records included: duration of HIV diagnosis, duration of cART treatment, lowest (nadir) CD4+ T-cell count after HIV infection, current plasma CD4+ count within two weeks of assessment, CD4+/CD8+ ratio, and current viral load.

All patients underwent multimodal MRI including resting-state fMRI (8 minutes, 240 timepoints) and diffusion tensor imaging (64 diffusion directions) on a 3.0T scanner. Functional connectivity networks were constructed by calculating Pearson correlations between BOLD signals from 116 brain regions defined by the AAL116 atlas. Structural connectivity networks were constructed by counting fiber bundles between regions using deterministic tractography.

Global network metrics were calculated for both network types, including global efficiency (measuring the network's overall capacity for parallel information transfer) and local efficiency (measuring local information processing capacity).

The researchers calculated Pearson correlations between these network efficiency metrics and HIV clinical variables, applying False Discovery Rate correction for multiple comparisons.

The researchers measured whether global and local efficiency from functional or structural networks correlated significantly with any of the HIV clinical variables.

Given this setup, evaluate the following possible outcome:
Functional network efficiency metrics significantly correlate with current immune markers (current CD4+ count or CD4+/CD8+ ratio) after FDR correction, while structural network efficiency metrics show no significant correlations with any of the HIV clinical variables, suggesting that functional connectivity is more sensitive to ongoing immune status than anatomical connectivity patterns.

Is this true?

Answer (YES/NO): NO